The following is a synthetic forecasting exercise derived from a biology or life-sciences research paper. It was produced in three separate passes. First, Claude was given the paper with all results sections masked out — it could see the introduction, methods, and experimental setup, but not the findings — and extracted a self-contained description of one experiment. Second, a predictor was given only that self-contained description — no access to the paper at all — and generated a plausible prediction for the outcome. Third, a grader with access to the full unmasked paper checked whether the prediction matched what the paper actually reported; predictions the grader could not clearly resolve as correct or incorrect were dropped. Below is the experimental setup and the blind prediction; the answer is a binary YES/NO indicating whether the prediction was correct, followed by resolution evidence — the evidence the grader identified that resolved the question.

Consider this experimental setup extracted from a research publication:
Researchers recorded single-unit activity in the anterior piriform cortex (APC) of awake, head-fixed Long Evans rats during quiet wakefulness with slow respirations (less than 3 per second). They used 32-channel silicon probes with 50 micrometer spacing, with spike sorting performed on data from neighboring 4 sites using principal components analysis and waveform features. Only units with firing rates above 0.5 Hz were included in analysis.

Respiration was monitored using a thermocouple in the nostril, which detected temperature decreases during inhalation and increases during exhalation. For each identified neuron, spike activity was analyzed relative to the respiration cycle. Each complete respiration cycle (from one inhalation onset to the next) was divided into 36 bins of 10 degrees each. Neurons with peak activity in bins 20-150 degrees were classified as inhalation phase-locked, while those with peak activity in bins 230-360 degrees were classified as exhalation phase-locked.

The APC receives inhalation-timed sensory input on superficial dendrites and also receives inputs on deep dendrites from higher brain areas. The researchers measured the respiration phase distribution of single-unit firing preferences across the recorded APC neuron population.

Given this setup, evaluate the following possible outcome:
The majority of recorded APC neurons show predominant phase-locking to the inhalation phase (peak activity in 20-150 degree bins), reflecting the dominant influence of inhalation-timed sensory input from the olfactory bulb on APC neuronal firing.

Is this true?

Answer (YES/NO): NO